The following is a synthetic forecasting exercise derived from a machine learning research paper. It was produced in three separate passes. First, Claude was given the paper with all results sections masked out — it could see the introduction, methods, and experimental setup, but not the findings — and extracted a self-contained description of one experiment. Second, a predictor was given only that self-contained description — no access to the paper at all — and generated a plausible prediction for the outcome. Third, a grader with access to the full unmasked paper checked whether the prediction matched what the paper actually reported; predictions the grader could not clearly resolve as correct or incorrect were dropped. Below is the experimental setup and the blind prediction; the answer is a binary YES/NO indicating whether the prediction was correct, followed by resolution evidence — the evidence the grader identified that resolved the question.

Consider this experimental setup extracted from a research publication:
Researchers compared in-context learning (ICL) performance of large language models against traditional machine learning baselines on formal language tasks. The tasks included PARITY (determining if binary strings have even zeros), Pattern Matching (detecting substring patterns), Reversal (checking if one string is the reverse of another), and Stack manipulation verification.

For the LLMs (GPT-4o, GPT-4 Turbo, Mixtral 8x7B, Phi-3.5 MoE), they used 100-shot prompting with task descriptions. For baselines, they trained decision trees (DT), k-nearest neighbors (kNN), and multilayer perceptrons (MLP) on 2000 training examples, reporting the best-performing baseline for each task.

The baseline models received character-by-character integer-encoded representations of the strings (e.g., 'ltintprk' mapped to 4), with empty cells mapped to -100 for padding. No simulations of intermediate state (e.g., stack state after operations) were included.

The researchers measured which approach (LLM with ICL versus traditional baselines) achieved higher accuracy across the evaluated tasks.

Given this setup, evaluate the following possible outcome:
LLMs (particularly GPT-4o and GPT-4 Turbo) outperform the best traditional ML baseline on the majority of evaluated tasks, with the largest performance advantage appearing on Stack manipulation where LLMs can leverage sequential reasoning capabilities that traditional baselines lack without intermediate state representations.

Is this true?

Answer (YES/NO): YES